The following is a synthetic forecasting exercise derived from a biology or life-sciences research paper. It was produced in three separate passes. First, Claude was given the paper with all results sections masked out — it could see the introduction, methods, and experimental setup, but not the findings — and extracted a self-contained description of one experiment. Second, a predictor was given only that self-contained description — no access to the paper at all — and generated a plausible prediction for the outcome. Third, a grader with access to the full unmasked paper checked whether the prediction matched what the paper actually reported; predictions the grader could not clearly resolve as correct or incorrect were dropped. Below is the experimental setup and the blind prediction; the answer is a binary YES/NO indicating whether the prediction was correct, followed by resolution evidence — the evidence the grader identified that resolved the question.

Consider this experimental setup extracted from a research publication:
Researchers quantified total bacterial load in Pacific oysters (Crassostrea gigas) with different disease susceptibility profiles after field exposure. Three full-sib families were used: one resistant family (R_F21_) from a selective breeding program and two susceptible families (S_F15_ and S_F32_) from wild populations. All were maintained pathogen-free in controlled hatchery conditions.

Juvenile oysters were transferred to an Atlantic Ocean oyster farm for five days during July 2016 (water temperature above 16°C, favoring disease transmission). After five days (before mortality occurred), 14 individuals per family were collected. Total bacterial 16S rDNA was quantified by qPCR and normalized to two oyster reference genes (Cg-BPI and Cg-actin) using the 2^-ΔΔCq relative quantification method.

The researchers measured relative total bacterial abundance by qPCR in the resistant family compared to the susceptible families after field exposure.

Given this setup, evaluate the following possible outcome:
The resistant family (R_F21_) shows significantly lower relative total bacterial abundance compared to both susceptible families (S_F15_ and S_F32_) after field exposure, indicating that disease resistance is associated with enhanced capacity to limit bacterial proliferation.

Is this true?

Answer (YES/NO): NO